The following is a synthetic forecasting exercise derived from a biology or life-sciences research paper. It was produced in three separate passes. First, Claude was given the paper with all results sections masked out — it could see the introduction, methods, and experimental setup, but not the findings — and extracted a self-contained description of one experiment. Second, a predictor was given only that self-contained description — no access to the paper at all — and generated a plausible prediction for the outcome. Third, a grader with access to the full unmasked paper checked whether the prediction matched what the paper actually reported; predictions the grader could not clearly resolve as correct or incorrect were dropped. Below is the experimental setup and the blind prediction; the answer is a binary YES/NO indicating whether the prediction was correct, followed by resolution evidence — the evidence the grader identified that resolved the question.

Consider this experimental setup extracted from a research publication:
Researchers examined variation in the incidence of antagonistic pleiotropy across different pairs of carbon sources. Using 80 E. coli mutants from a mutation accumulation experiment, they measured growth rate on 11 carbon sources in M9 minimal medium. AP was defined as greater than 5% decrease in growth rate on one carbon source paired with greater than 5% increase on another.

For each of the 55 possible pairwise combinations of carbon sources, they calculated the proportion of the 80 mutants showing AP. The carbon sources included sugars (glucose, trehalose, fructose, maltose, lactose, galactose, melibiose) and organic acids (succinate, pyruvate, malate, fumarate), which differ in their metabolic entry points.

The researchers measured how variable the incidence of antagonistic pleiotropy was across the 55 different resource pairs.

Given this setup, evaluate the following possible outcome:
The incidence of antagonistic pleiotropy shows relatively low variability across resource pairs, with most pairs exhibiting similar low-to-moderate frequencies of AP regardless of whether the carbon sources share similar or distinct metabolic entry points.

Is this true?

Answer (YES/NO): NO